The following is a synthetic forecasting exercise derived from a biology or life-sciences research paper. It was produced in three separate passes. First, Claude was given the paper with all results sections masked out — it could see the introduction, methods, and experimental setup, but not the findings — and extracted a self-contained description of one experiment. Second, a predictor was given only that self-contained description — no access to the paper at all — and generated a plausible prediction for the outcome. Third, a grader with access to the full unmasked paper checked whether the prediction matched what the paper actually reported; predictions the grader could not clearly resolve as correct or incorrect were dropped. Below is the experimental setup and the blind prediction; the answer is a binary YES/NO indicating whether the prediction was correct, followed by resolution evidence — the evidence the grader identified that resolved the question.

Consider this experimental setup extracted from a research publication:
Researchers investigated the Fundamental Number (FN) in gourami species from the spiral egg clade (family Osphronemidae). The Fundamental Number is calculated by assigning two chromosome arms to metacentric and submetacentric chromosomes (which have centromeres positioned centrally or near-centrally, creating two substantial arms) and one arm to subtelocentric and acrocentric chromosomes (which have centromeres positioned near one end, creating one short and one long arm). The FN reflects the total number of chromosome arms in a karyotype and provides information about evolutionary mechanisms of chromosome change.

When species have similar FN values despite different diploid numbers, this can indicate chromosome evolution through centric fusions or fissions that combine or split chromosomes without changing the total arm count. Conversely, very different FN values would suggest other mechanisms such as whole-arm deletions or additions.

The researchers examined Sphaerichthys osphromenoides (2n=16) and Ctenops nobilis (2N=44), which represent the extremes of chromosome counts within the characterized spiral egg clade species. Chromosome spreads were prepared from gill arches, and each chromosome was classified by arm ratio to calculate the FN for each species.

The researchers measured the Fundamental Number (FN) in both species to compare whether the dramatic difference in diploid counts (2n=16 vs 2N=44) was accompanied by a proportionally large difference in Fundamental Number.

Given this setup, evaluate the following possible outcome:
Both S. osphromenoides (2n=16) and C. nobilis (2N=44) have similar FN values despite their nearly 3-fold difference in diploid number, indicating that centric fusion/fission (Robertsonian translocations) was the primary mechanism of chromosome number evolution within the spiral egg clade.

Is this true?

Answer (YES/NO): NO